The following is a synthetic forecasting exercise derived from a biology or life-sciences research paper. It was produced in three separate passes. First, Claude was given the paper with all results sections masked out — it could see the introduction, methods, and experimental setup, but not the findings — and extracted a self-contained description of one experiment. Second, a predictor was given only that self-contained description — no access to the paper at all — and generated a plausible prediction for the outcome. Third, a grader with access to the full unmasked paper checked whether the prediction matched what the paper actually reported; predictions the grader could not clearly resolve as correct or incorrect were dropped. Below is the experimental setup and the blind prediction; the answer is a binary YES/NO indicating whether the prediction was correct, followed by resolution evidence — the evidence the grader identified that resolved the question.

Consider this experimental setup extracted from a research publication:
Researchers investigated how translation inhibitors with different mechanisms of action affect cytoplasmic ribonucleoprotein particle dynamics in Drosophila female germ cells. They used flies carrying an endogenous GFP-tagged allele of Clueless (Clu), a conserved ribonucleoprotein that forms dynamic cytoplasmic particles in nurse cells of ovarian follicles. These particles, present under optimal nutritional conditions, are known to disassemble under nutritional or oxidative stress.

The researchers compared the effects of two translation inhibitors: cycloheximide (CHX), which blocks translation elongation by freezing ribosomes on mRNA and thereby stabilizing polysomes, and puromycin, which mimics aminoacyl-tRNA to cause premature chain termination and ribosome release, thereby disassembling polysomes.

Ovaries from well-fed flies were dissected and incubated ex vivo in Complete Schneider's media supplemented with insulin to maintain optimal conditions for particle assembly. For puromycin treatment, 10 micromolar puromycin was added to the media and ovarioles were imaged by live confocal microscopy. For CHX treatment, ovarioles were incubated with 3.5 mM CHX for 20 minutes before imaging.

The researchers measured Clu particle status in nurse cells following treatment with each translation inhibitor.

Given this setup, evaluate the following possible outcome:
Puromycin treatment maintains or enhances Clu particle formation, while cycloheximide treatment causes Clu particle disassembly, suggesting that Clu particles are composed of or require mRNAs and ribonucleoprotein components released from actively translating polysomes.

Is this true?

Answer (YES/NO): NO